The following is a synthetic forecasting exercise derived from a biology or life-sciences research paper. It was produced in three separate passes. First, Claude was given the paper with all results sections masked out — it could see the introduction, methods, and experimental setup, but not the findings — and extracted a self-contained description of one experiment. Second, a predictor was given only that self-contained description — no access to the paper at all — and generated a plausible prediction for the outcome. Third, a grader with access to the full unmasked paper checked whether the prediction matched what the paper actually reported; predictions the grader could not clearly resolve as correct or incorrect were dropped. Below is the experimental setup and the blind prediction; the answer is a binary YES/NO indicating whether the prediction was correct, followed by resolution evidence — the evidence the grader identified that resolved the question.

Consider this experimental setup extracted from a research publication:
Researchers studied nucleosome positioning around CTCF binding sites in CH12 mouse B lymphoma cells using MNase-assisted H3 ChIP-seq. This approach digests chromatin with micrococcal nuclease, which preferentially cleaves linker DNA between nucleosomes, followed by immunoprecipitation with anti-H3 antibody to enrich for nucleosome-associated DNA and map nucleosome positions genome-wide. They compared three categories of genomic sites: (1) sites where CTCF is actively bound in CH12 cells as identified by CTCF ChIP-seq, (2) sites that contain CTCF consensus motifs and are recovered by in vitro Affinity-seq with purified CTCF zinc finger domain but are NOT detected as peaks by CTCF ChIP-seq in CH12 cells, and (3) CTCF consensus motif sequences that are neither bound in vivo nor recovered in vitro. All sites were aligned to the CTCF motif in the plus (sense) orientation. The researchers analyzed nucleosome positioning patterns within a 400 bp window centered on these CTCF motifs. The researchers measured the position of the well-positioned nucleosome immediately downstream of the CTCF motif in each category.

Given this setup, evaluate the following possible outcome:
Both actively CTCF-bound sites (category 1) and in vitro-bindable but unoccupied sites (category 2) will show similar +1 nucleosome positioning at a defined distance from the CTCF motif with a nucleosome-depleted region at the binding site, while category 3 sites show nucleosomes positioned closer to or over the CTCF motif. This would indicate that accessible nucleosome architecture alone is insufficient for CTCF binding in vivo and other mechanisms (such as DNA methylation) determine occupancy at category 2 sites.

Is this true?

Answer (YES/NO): NO